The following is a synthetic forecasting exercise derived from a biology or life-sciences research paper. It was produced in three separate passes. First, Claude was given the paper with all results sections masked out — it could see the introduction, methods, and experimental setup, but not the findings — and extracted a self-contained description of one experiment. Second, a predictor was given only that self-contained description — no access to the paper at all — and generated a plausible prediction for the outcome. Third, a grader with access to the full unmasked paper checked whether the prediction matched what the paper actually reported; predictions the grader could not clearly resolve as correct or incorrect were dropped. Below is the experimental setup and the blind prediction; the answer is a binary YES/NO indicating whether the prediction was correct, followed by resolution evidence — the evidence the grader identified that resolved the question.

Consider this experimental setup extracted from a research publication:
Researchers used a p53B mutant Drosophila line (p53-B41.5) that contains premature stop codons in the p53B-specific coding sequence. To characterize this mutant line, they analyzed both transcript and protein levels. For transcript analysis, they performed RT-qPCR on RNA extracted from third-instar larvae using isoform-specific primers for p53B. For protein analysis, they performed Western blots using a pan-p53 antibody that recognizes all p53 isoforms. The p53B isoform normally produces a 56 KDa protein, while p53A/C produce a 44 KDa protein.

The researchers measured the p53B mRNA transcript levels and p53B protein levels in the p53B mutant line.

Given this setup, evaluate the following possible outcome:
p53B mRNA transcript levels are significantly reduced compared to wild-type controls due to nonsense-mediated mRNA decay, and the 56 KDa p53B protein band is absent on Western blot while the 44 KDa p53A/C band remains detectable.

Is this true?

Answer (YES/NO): NO